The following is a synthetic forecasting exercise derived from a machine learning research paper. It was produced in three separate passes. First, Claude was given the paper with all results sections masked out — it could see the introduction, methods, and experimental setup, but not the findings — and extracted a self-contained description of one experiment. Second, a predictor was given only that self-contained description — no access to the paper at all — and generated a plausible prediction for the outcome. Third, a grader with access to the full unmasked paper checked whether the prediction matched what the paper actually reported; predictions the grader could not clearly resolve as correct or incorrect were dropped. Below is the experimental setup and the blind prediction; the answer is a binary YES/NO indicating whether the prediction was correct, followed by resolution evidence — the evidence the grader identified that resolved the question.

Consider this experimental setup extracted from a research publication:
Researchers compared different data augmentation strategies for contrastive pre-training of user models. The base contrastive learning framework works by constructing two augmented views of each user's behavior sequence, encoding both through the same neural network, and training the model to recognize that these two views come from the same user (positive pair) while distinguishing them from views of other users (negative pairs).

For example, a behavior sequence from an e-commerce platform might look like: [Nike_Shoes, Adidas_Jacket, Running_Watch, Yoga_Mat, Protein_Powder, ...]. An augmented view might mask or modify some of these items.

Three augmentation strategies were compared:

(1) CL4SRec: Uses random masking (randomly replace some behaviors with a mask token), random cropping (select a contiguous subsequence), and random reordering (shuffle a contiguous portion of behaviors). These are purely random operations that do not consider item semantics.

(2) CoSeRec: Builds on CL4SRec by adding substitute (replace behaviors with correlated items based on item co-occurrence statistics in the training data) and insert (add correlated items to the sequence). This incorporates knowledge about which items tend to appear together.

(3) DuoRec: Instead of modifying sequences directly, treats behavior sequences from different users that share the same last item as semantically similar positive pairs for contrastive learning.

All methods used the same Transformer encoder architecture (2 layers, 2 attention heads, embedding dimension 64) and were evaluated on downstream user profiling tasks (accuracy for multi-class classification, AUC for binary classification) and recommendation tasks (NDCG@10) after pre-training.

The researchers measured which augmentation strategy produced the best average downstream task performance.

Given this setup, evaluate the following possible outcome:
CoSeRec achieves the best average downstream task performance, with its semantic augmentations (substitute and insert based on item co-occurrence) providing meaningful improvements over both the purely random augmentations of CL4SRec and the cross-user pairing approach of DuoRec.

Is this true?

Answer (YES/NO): YES